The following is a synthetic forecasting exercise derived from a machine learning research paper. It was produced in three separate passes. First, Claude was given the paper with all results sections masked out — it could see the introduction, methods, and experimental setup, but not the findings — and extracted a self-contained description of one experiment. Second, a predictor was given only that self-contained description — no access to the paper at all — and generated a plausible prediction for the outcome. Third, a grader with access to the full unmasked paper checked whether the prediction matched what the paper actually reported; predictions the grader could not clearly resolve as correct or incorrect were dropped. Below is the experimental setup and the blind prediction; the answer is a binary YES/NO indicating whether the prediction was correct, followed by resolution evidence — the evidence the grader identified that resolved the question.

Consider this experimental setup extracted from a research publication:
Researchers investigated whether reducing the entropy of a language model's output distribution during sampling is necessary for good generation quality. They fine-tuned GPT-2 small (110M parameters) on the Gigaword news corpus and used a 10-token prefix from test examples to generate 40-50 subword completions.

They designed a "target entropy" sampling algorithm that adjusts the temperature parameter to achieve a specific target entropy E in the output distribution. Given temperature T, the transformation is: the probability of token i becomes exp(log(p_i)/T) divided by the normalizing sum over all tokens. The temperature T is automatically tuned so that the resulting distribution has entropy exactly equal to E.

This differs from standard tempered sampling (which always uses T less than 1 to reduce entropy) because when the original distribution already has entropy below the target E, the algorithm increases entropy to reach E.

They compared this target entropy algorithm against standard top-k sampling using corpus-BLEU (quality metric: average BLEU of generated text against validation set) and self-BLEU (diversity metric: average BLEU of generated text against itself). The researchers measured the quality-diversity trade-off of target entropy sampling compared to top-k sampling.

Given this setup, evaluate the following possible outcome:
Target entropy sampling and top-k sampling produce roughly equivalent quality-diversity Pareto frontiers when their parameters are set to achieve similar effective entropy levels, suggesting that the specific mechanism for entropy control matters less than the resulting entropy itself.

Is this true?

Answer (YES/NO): NO